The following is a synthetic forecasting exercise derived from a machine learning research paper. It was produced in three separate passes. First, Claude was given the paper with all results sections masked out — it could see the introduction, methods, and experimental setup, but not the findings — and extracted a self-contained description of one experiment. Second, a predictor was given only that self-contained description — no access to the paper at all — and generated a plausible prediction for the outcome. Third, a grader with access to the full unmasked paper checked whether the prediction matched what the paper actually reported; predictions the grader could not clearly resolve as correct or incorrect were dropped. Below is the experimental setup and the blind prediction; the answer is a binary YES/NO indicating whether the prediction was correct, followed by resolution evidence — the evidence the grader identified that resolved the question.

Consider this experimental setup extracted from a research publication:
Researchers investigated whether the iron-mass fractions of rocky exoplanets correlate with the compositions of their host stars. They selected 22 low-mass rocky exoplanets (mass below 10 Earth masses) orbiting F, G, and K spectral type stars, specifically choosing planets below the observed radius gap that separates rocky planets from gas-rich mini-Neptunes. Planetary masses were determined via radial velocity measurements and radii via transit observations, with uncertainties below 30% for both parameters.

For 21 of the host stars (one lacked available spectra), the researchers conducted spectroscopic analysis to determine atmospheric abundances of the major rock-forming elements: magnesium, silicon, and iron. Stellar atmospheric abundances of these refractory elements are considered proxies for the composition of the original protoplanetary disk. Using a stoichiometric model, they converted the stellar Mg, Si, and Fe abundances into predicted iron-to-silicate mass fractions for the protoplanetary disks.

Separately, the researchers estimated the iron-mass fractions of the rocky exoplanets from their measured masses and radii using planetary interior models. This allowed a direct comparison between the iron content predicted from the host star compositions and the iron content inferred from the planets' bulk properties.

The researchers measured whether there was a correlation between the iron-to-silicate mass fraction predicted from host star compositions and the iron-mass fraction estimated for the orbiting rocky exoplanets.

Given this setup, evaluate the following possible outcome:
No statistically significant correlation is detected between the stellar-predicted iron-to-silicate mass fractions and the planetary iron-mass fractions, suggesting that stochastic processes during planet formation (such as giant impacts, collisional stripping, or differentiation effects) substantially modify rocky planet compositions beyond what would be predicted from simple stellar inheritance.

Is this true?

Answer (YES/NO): NO